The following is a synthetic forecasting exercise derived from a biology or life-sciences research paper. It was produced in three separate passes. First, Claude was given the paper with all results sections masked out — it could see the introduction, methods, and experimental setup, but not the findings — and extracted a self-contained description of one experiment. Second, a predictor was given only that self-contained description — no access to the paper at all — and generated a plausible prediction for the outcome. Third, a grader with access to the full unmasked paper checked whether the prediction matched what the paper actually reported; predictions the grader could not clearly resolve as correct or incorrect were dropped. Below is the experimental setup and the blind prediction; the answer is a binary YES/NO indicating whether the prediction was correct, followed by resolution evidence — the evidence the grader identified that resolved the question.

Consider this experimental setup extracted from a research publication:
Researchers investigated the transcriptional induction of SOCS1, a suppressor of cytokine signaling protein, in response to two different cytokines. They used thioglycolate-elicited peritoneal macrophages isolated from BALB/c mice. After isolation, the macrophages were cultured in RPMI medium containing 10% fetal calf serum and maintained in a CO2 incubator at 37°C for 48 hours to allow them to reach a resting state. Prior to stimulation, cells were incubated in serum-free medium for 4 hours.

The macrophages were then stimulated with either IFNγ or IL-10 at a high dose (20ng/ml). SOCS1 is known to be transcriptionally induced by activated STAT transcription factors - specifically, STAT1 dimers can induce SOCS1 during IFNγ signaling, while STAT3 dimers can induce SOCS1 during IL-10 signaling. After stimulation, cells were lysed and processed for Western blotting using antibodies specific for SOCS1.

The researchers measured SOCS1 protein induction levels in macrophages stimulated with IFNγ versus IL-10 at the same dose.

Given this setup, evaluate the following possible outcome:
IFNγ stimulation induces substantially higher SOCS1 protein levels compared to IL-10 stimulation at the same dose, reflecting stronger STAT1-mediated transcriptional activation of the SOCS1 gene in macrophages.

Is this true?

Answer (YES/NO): NO